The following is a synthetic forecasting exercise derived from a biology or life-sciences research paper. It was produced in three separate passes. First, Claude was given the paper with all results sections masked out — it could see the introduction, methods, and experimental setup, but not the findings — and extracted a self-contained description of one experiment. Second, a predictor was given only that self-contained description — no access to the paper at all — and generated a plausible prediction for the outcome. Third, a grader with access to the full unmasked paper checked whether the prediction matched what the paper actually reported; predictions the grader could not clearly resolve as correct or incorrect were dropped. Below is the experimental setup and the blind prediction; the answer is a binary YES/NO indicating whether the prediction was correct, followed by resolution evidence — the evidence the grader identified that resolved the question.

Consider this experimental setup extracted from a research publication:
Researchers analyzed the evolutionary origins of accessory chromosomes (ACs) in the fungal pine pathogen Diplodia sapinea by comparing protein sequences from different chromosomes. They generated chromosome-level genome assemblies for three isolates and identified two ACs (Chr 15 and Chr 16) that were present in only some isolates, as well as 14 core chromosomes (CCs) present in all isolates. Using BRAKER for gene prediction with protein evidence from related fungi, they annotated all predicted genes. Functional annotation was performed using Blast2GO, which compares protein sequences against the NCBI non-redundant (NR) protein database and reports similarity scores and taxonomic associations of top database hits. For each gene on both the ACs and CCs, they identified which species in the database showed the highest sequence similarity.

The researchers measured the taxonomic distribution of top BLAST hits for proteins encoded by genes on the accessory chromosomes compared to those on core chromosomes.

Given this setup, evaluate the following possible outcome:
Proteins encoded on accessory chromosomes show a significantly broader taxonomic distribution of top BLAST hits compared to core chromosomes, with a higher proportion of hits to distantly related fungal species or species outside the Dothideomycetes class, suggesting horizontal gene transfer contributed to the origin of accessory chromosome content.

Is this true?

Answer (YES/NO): NO